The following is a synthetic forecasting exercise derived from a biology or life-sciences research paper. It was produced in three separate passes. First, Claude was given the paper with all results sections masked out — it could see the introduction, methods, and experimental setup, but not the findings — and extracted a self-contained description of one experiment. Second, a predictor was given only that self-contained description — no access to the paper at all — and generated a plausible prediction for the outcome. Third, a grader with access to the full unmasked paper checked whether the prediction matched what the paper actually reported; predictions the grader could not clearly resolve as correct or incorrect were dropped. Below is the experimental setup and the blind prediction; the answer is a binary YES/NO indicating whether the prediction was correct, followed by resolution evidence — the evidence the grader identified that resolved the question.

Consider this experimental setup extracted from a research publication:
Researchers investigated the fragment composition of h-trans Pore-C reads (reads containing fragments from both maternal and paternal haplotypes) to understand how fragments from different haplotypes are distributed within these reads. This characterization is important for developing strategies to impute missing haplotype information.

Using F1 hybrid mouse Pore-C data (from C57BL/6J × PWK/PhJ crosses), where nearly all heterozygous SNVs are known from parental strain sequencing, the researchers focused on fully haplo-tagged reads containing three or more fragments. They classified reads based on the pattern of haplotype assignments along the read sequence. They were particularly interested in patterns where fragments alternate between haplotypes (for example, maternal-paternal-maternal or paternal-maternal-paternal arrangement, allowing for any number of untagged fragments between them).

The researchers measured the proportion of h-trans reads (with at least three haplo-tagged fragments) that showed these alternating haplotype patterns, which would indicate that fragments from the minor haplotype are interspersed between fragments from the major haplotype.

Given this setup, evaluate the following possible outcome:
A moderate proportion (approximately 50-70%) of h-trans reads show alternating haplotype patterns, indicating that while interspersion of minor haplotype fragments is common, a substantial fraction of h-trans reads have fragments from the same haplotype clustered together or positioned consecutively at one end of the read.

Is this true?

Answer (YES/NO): NO